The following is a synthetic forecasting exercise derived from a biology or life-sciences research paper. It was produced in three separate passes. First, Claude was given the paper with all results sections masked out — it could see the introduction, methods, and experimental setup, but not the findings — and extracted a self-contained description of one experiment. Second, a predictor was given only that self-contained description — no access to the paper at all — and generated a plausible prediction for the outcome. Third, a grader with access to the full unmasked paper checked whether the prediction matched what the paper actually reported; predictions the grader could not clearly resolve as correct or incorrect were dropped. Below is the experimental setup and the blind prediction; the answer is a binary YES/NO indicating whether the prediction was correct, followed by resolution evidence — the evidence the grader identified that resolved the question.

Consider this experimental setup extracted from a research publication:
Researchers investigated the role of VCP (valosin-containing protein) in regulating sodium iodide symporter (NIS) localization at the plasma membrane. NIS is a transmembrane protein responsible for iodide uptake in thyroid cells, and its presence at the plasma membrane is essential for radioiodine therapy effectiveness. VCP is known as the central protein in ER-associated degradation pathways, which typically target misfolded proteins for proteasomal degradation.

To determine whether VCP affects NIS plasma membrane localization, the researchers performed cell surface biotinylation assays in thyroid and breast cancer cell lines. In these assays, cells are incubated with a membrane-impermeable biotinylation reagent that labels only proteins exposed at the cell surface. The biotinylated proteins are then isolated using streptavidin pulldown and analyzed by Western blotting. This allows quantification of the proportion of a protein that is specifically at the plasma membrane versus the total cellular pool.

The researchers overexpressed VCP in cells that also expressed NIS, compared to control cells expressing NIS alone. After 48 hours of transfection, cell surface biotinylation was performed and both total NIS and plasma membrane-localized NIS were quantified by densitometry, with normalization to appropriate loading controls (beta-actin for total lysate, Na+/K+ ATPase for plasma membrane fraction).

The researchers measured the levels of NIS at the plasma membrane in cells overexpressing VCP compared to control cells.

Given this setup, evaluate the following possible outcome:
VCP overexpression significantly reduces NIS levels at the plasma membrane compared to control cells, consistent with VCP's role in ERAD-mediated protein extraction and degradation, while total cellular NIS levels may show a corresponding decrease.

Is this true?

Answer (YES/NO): YES